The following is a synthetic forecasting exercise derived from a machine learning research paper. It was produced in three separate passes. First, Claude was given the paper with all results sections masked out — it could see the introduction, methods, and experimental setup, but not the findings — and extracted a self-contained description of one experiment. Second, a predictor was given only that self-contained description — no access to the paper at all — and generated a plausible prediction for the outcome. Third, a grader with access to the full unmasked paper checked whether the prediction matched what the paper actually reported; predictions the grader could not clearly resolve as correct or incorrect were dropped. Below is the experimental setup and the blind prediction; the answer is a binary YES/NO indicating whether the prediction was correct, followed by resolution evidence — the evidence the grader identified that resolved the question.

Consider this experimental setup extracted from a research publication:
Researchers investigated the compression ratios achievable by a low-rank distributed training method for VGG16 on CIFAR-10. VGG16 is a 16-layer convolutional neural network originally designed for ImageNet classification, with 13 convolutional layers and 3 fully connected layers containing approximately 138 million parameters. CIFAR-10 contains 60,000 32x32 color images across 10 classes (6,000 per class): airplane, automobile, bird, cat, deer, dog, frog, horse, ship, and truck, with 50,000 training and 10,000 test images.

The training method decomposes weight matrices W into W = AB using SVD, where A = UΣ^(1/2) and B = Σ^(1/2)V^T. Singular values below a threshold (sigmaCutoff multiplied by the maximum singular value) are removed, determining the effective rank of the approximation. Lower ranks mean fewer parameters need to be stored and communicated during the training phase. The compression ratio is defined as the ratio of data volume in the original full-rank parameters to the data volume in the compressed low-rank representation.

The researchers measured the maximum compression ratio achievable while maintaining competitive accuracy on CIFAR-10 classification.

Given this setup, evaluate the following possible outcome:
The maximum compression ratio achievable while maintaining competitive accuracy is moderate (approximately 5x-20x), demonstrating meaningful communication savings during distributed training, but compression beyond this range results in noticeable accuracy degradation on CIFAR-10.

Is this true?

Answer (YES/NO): NO